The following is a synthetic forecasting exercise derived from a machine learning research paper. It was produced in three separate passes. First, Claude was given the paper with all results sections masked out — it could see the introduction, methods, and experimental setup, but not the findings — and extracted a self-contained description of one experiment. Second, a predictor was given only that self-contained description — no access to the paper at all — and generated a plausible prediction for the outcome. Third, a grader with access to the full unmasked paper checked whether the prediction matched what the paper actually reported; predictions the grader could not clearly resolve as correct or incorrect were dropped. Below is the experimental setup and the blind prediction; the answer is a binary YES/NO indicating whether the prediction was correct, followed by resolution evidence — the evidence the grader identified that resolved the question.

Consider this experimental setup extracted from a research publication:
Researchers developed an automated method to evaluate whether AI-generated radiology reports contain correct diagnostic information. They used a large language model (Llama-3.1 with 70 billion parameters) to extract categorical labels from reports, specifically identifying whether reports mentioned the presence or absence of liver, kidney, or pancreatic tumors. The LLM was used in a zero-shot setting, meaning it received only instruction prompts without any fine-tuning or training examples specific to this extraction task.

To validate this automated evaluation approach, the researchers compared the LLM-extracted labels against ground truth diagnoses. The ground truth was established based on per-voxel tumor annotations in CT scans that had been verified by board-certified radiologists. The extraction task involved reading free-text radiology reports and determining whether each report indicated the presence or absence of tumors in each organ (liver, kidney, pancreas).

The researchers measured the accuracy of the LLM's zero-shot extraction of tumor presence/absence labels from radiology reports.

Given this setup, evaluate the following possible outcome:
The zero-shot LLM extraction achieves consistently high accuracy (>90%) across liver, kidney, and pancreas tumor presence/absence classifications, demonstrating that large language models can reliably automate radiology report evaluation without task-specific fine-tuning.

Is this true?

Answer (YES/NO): NO